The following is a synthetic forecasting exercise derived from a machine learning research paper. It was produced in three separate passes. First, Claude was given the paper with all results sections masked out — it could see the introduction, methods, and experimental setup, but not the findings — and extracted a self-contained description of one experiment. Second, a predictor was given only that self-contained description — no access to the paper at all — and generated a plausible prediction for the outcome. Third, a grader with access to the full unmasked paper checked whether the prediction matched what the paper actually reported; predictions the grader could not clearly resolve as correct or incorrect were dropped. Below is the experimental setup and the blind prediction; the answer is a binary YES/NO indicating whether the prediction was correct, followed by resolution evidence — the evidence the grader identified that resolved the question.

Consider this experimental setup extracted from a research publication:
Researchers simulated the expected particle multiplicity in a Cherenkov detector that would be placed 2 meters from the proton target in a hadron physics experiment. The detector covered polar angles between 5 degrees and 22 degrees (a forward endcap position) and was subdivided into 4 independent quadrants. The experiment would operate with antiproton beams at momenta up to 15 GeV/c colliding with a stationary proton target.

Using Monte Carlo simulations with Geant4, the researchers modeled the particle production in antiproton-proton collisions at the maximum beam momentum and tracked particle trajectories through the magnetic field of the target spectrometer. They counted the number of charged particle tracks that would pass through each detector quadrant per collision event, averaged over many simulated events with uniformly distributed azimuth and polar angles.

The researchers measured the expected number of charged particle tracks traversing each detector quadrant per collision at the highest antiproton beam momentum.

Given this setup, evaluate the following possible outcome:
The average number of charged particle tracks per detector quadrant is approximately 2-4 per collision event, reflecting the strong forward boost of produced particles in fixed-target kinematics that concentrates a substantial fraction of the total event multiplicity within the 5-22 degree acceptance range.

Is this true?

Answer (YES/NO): NO